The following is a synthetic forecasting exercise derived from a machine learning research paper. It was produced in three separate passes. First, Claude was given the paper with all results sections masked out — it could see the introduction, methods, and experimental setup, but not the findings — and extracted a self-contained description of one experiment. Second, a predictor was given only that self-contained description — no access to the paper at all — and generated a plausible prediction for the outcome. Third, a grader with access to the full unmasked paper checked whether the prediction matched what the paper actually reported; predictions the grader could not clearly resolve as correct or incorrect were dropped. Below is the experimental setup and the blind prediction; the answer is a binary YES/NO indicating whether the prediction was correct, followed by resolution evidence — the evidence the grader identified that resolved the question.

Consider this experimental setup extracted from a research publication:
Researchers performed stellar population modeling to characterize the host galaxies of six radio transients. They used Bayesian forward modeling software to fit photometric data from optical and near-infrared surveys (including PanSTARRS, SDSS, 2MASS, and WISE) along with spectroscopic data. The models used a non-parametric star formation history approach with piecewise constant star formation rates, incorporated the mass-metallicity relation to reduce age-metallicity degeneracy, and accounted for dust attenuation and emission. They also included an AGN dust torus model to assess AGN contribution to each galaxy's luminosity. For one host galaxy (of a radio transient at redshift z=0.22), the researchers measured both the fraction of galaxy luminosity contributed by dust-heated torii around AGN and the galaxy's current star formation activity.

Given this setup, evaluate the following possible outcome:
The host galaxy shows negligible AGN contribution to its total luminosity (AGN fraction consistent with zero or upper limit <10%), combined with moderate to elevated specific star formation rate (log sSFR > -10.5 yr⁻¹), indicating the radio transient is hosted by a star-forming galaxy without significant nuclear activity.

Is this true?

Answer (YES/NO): NO